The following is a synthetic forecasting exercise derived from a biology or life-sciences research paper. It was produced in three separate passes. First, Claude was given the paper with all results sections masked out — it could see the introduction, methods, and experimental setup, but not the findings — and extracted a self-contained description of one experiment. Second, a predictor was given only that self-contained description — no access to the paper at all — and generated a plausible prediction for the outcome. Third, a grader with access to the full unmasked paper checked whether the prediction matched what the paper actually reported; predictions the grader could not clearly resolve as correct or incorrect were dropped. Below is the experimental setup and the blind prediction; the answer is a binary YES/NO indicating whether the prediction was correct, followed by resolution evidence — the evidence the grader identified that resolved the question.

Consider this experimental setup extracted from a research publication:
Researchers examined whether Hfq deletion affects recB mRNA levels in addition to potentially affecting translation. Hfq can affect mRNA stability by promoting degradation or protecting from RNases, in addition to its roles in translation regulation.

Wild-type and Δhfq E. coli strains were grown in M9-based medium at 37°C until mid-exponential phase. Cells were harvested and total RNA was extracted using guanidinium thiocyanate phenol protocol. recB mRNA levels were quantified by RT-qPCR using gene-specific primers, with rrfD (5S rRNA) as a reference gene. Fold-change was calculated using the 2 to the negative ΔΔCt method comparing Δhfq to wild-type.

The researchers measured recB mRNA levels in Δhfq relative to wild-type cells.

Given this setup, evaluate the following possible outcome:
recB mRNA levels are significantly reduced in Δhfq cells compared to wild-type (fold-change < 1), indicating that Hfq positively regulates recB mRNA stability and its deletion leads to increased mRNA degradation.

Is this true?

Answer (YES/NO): NO